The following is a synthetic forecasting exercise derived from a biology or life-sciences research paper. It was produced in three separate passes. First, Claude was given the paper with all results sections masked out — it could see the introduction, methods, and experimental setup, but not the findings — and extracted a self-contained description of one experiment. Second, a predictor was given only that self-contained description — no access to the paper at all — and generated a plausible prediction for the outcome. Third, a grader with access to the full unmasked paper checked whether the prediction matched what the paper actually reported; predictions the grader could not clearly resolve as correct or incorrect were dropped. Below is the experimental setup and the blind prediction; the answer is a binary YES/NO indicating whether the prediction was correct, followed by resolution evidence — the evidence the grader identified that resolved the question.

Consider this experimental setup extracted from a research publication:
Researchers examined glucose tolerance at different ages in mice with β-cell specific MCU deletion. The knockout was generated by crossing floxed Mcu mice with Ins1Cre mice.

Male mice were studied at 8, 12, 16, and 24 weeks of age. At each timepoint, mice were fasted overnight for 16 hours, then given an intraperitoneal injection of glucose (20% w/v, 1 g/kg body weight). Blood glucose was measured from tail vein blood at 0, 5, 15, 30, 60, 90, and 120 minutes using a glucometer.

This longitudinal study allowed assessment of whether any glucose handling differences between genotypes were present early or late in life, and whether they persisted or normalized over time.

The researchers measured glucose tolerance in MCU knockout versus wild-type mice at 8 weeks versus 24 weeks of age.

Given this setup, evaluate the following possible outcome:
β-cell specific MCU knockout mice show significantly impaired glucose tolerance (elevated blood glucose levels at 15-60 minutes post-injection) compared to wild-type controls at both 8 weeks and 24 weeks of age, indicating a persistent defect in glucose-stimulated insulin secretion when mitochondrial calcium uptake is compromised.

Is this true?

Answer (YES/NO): NO